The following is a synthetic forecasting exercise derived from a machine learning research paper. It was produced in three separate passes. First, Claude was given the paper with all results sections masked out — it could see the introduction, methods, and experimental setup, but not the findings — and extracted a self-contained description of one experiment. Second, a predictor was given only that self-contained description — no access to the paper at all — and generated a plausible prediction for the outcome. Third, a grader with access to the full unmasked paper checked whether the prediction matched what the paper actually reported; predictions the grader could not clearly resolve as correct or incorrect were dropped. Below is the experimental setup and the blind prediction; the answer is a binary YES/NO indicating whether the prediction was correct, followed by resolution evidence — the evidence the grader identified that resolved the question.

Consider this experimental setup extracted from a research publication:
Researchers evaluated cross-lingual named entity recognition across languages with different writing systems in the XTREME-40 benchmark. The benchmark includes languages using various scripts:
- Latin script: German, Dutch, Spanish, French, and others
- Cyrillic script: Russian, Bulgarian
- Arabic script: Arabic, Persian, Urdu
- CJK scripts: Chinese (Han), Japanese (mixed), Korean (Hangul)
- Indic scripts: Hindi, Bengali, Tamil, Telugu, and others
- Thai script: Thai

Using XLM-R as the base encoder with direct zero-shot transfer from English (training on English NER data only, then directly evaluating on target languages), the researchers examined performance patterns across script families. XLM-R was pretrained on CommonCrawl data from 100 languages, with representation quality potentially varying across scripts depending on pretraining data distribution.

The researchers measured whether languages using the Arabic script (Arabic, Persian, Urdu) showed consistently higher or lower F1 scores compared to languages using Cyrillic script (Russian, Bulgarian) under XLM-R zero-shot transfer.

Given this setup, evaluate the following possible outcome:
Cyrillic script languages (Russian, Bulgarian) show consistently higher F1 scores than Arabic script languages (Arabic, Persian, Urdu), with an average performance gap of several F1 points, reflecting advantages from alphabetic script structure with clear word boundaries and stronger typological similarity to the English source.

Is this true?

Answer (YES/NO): YES